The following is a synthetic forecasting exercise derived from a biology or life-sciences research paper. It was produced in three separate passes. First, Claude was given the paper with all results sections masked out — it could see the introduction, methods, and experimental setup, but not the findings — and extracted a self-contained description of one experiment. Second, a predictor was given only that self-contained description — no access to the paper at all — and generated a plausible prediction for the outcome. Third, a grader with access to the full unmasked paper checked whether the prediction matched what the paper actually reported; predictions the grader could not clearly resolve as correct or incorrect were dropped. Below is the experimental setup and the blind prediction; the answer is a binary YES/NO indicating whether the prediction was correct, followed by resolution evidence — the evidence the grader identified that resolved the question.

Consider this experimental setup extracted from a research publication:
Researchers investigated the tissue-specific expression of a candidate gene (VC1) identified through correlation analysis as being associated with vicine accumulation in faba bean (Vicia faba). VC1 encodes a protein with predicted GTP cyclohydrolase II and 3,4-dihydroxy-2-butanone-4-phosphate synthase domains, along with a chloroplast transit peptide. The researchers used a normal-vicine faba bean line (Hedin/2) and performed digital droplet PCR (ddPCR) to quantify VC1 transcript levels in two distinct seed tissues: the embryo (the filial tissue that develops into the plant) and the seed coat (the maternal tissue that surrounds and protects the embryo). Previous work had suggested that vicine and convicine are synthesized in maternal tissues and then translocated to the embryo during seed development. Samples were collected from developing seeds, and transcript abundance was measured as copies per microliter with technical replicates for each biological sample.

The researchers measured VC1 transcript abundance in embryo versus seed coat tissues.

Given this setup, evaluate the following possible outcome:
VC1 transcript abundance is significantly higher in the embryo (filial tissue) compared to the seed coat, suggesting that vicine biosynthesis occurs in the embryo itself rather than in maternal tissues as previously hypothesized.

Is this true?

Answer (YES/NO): NO